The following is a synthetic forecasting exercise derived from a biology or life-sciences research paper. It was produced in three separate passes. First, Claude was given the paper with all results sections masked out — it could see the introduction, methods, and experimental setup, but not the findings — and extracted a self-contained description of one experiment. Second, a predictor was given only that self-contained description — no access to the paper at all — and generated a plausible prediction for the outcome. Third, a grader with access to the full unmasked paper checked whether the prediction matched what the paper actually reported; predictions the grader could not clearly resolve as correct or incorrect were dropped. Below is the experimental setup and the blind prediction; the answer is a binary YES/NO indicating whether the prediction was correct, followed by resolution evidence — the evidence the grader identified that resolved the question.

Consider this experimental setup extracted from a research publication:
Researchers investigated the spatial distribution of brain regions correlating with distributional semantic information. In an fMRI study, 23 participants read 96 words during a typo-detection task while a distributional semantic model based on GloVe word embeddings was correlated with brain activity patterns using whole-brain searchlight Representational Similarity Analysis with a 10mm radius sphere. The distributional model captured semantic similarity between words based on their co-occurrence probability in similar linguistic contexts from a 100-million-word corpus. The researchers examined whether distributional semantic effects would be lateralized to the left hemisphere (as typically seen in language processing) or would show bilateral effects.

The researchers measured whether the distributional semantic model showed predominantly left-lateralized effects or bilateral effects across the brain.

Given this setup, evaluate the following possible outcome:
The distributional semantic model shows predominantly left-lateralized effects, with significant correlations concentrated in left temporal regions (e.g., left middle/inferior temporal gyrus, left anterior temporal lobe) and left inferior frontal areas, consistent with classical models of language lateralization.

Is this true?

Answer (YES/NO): NO